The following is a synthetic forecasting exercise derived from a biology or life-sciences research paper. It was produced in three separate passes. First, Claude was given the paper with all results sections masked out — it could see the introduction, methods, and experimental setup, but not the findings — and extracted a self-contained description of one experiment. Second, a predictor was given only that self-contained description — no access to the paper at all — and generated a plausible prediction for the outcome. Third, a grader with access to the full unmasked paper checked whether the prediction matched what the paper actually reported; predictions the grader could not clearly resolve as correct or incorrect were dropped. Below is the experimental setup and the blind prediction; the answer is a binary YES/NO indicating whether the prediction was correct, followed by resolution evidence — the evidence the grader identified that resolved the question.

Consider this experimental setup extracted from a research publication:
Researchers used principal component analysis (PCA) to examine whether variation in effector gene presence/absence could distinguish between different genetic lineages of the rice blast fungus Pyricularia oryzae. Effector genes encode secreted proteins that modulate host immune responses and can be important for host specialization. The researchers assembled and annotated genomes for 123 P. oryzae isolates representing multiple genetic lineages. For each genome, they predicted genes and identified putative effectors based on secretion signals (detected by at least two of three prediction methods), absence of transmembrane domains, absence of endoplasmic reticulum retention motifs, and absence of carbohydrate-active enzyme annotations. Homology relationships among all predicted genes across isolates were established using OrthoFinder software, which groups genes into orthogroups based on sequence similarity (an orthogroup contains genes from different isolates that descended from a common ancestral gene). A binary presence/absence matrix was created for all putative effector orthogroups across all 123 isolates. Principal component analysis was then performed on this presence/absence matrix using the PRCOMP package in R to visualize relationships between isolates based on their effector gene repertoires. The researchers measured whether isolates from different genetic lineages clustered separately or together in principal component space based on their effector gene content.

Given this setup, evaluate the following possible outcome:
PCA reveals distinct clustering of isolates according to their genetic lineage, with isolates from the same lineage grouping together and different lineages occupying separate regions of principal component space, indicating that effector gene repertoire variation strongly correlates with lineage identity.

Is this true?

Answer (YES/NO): YES